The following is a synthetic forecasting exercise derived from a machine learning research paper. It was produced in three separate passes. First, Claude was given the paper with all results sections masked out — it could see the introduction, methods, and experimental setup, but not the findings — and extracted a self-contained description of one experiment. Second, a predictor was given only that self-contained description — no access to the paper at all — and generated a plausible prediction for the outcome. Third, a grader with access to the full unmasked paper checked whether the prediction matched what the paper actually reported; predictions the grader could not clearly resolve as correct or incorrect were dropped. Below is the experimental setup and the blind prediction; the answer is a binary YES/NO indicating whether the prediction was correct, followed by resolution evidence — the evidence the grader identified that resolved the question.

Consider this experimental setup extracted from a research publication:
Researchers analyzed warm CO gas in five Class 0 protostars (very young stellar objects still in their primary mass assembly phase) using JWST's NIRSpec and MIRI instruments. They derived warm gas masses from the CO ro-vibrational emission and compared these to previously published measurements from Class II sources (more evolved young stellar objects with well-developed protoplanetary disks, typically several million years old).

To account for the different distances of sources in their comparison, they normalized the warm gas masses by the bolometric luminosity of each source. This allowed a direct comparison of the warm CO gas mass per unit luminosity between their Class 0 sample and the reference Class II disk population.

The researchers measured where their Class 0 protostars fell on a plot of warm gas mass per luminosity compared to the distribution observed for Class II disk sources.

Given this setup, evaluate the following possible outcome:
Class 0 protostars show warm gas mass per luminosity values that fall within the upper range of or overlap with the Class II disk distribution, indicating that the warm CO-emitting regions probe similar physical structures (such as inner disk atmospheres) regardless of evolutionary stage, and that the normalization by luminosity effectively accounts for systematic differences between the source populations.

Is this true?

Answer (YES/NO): NO